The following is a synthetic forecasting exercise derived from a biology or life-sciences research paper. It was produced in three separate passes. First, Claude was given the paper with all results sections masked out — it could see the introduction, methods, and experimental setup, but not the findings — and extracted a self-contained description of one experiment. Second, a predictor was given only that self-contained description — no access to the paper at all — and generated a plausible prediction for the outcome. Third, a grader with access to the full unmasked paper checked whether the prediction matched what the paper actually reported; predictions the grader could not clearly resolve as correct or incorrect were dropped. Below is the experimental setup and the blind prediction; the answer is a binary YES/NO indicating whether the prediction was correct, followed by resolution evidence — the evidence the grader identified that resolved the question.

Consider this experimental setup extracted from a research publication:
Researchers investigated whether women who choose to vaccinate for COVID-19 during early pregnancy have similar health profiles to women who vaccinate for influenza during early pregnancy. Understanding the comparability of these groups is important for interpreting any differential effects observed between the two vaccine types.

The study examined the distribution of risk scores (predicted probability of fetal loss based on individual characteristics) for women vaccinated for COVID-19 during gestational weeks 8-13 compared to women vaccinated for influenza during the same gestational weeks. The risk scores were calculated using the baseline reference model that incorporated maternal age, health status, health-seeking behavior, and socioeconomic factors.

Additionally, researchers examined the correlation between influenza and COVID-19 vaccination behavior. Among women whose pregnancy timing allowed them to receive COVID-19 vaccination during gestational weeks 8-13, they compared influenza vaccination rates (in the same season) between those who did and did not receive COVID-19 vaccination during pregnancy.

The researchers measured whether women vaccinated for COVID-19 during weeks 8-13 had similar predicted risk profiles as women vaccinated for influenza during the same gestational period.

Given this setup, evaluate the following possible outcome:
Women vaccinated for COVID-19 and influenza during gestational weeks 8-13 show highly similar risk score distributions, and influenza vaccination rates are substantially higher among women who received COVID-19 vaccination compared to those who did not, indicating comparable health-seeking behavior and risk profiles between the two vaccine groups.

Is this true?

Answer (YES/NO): NO